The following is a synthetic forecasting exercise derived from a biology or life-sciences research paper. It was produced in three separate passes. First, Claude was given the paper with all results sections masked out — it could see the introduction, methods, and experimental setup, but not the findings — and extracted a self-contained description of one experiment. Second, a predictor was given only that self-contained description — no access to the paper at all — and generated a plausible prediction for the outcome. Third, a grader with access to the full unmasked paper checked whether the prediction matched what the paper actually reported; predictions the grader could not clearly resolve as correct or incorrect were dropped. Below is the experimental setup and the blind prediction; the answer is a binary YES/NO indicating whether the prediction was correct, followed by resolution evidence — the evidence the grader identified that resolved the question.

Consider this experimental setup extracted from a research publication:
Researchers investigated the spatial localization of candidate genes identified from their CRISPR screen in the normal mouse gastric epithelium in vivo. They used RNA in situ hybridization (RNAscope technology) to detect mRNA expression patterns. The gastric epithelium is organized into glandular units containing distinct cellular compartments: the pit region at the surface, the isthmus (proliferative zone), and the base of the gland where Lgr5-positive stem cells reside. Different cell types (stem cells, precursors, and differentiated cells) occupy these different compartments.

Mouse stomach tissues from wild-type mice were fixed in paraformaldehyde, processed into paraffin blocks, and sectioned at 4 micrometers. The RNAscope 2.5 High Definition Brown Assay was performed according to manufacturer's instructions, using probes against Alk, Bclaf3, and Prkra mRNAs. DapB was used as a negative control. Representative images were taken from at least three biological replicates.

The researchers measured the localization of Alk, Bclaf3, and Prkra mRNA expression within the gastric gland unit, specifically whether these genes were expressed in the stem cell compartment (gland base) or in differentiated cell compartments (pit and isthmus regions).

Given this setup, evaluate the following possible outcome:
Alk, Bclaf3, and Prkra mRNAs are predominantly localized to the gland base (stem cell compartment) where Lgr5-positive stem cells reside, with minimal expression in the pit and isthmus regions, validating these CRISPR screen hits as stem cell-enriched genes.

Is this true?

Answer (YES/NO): NO